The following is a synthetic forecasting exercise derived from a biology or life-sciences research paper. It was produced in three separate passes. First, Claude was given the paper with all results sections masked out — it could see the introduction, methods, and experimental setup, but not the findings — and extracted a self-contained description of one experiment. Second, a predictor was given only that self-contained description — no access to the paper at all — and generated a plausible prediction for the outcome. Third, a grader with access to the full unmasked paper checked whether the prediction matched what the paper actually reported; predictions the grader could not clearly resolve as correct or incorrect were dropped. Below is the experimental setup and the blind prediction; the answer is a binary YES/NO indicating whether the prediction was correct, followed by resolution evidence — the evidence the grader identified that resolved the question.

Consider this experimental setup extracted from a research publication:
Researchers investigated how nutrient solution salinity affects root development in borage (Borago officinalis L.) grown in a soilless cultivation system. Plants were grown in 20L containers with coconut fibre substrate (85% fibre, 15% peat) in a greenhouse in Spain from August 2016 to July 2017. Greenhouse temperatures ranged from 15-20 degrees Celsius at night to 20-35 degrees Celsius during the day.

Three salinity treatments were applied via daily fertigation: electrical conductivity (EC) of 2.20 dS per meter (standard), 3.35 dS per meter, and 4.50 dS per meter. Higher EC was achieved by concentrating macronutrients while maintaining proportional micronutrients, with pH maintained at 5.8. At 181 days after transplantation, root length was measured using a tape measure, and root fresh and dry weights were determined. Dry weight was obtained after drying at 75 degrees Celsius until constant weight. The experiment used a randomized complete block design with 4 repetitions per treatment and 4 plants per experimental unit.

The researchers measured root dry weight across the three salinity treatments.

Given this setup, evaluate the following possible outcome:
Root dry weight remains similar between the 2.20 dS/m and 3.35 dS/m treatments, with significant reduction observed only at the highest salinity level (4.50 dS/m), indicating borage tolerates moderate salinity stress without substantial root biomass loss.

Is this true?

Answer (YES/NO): NO